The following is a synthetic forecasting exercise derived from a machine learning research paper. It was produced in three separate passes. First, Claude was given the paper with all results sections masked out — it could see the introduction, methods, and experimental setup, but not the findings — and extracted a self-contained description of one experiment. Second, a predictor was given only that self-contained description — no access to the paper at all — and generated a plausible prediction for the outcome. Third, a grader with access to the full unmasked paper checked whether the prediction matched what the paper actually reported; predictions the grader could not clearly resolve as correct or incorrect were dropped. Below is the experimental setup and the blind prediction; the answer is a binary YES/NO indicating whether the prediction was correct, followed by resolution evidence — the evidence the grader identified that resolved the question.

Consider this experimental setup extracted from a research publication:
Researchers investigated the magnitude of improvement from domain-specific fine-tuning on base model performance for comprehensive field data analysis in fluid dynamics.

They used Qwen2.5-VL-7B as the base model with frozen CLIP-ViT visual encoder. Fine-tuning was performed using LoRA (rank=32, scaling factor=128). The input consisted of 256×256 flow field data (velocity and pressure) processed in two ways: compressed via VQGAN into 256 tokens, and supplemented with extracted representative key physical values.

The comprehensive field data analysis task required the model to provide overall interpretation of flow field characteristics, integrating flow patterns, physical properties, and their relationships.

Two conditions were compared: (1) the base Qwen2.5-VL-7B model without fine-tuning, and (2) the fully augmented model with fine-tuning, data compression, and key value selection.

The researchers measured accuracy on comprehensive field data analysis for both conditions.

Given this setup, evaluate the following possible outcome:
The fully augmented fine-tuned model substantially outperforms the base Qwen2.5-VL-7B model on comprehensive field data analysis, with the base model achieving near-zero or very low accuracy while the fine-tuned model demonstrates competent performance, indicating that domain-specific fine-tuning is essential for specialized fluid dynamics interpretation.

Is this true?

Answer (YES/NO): YES